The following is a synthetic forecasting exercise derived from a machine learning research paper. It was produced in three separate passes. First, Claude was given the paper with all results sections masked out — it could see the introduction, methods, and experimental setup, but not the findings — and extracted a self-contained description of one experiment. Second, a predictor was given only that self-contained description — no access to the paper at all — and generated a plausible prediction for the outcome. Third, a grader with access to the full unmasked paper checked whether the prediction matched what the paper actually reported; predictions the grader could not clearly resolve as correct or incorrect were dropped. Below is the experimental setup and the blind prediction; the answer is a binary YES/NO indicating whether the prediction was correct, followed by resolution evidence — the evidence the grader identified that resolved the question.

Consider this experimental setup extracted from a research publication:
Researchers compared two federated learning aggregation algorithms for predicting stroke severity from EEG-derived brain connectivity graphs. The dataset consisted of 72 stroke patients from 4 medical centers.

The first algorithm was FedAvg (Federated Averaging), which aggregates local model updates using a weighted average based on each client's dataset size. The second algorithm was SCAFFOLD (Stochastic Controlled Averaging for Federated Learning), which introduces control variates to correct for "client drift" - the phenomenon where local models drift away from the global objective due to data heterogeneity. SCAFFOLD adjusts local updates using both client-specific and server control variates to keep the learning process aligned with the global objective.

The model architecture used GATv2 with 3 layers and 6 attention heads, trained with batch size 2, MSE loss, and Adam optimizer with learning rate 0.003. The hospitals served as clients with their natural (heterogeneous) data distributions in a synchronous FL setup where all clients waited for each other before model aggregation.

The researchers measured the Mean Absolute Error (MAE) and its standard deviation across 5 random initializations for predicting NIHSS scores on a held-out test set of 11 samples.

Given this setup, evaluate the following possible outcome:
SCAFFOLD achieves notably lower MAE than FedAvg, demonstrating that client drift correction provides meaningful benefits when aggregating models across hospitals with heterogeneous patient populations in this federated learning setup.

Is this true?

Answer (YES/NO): NO